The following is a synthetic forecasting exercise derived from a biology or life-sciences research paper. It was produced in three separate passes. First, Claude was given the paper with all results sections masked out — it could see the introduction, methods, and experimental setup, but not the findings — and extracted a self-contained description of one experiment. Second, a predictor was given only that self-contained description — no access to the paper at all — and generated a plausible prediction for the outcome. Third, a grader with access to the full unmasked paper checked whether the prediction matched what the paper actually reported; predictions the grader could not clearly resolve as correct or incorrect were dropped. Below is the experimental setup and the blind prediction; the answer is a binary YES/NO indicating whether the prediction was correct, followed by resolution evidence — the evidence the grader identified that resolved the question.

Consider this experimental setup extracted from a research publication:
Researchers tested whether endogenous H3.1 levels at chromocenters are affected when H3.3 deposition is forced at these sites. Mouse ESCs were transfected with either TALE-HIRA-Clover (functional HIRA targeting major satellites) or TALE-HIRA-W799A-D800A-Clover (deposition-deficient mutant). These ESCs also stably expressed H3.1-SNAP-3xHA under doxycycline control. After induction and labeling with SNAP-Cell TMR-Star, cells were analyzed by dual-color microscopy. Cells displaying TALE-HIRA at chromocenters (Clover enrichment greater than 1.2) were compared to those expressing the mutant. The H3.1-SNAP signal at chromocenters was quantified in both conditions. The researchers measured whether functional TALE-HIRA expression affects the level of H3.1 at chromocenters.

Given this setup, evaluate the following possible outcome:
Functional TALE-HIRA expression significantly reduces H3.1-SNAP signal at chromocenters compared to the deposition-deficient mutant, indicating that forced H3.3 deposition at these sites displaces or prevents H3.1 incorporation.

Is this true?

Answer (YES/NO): YES